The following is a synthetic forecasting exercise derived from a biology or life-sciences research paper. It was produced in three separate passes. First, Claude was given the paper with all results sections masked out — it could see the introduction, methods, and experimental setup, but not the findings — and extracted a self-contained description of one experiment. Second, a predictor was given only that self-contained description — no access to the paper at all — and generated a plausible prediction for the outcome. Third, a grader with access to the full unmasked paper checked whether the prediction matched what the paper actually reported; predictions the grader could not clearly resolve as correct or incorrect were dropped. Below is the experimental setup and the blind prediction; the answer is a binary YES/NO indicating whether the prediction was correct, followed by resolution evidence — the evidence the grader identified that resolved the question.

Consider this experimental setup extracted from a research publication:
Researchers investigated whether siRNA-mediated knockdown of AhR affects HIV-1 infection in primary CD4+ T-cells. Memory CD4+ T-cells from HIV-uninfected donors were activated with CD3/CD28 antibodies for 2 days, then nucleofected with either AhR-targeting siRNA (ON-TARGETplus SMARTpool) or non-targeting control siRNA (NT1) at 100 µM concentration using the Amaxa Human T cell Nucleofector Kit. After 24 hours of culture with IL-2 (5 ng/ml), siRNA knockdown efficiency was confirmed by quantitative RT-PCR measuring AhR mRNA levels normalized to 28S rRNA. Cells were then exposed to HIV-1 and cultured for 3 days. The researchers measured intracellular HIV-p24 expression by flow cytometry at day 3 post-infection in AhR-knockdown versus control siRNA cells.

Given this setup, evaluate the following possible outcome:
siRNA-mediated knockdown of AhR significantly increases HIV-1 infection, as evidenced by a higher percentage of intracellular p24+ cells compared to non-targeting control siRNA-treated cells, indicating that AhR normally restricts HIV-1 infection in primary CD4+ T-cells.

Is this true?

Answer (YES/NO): YES